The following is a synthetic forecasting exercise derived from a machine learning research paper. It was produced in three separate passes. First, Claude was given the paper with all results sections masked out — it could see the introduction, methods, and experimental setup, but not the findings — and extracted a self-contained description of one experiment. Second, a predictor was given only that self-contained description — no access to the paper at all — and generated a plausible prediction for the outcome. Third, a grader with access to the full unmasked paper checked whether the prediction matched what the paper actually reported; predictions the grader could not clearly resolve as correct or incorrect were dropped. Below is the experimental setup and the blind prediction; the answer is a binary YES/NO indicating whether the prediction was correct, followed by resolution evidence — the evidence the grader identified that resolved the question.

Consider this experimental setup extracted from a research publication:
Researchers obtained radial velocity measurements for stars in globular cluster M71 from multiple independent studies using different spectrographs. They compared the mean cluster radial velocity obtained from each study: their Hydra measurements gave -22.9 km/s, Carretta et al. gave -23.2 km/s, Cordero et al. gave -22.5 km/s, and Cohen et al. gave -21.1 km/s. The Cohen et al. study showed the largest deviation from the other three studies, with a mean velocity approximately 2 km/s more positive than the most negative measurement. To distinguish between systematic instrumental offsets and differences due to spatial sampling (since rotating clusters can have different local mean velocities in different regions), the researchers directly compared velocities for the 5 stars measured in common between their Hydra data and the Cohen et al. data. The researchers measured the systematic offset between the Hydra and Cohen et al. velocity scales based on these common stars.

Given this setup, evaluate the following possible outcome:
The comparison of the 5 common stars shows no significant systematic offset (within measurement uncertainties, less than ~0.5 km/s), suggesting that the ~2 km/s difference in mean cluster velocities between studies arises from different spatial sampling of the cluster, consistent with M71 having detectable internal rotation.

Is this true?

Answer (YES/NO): NO